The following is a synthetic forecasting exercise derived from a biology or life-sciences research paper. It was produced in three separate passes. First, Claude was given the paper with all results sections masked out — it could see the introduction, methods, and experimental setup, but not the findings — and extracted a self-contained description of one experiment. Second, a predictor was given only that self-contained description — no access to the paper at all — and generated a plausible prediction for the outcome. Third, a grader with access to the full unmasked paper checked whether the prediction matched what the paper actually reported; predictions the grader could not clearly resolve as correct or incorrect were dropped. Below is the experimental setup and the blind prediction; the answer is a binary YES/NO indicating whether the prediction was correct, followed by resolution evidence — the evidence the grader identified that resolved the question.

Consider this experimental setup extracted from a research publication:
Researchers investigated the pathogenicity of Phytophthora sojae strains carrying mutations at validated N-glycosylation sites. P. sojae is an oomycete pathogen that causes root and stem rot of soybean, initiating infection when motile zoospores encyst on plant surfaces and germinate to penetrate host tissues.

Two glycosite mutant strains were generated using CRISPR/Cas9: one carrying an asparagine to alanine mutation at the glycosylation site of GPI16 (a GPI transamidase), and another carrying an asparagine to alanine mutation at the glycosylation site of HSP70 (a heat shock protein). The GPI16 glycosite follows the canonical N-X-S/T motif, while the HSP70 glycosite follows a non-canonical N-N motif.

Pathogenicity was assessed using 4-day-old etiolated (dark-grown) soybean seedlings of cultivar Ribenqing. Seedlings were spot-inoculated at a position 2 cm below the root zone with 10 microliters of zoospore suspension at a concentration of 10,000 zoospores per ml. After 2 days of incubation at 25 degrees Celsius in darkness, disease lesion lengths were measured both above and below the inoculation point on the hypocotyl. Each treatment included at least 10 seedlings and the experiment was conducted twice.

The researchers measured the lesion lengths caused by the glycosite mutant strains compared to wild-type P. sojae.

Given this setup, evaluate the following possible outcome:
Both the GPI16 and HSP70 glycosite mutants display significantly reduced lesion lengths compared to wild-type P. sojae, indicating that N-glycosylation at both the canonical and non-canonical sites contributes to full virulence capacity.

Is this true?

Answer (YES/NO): YES